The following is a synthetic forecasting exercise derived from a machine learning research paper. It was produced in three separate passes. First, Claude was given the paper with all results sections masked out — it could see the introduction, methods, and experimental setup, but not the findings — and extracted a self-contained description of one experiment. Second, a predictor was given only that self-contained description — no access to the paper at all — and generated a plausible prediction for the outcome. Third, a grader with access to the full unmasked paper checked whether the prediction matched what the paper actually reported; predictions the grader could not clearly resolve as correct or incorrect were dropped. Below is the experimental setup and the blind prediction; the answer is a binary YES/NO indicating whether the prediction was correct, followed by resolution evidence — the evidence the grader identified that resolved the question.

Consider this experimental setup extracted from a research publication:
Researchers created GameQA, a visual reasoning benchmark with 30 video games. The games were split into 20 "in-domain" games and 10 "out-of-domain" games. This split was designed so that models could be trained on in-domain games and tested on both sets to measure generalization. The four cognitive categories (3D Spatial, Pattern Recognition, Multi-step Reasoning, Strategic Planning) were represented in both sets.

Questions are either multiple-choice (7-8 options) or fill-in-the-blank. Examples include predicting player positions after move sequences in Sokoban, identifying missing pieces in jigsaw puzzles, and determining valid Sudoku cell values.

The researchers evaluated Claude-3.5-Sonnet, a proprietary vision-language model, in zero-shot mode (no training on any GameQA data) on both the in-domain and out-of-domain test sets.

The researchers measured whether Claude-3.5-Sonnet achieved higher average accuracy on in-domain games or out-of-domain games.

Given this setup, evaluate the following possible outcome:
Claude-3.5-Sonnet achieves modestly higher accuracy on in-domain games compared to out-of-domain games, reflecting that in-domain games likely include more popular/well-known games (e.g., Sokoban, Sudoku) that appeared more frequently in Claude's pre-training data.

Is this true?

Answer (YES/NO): NO